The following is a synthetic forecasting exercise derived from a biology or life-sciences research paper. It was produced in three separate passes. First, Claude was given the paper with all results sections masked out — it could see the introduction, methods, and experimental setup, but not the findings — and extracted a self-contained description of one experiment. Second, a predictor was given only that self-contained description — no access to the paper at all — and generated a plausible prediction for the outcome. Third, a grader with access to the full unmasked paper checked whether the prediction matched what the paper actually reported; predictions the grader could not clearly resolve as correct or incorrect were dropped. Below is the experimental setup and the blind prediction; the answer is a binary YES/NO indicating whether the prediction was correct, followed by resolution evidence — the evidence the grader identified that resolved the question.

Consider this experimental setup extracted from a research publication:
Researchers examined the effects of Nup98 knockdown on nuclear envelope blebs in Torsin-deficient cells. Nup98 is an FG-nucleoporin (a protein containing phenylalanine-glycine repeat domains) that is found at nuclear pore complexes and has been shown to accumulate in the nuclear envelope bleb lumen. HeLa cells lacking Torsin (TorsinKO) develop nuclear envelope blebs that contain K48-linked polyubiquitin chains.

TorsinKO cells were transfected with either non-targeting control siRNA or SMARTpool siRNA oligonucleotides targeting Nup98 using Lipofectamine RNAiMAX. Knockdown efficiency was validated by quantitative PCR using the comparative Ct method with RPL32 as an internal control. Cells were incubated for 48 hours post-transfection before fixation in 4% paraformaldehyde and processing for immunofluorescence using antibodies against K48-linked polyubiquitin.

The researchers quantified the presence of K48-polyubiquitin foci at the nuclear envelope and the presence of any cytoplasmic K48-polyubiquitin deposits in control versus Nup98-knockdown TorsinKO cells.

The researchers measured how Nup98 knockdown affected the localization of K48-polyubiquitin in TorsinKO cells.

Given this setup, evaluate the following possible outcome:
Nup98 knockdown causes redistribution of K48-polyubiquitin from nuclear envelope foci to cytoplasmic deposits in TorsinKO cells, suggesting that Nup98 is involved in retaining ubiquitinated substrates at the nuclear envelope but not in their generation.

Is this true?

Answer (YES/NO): YES